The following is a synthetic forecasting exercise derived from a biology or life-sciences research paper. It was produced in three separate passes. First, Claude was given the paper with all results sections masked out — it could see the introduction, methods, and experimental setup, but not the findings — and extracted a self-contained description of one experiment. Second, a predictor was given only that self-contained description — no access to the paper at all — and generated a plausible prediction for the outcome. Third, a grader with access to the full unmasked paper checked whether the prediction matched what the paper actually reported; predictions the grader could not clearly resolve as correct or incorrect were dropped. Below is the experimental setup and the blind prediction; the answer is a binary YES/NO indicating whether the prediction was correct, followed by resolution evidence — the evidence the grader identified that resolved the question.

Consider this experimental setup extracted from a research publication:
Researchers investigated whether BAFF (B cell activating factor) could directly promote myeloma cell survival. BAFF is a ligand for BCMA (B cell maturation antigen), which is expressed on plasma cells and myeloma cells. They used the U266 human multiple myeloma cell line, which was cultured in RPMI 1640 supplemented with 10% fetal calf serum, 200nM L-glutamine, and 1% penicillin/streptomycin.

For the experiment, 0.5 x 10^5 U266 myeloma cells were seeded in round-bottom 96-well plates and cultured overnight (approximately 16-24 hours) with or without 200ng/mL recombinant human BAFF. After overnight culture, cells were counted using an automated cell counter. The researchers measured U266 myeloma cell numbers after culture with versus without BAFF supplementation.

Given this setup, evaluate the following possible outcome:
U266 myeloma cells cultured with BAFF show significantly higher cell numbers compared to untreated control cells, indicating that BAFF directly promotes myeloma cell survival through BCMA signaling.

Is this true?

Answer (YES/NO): YES